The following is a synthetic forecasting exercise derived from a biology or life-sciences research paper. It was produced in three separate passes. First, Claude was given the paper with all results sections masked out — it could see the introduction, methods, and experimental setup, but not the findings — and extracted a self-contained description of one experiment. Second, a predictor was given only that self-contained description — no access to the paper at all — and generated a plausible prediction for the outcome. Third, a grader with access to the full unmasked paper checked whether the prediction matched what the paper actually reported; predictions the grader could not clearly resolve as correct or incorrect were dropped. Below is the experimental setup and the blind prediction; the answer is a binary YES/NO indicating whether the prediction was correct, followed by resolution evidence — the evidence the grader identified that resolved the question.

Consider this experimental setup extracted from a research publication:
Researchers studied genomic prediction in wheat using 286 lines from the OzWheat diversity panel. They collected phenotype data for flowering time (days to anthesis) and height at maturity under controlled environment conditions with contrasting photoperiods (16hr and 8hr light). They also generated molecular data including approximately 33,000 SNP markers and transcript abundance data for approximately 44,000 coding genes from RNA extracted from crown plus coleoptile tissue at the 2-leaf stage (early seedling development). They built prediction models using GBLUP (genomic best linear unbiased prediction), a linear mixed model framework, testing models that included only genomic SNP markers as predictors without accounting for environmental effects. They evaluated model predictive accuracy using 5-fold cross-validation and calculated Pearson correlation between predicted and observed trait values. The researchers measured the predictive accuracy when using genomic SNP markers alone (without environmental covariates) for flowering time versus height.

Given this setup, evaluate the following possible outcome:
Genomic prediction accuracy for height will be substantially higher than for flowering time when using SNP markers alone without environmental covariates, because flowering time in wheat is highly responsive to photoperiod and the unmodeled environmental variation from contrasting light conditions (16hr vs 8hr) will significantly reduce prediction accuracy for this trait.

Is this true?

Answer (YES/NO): YES